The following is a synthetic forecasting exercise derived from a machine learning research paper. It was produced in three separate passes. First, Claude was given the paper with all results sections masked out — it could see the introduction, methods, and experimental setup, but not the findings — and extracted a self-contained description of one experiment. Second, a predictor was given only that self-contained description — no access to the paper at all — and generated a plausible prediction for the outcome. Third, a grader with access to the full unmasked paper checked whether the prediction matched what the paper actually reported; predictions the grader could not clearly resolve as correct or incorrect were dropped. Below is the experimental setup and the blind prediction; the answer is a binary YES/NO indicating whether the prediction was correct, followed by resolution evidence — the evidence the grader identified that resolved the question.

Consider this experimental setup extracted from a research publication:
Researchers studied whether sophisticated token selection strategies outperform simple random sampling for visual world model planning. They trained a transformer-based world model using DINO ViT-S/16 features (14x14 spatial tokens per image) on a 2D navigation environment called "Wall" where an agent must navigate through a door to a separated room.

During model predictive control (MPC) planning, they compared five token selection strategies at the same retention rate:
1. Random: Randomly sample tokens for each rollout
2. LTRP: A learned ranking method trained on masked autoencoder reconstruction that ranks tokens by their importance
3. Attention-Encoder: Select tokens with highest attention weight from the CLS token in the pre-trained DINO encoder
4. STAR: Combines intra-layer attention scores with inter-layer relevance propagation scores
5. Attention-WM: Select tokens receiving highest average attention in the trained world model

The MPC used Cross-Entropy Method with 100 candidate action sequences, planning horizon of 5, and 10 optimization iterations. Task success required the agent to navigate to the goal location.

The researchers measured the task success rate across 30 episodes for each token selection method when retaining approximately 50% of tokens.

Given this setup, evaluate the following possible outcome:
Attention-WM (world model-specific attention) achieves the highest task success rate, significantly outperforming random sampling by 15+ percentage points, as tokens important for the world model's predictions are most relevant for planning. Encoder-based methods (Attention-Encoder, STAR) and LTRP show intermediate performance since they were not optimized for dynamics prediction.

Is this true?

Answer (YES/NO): NO